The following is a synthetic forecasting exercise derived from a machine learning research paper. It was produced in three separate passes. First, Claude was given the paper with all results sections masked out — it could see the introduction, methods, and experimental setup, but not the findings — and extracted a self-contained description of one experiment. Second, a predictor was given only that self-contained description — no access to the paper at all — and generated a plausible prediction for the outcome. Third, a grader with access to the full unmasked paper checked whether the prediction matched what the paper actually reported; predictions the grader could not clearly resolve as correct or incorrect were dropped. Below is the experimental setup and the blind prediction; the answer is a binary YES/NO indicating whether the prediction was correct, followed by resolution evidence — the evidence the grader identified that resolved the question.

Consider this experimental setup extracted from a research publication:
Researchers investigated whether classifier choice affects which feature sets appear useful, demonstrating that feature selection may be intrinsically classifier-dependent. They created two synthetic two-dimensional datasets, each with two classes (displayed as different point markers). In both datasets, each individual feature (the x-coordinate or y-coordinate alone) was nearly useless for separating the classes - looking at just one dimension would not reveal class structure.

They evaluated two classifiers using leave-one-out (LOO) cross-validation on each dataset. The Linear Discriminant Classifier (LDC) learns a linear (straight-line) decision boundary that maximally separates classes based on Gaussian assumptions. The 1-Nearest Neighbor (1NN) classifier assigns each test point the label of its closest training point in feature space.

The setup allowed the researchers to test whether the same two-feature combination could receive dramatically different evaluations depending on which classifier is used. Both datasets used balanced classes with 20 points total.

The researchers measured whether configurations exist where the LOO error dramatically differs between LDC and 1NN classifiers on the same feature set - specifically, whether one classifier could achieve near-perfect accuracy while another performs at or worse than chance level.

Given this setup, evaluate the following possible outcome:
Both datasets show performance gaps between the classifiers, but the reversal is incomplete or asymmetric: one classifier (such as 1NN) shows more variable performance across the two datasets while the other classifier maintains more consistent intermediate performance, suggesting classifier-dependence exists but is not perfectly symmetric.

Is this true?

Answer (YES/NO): NO